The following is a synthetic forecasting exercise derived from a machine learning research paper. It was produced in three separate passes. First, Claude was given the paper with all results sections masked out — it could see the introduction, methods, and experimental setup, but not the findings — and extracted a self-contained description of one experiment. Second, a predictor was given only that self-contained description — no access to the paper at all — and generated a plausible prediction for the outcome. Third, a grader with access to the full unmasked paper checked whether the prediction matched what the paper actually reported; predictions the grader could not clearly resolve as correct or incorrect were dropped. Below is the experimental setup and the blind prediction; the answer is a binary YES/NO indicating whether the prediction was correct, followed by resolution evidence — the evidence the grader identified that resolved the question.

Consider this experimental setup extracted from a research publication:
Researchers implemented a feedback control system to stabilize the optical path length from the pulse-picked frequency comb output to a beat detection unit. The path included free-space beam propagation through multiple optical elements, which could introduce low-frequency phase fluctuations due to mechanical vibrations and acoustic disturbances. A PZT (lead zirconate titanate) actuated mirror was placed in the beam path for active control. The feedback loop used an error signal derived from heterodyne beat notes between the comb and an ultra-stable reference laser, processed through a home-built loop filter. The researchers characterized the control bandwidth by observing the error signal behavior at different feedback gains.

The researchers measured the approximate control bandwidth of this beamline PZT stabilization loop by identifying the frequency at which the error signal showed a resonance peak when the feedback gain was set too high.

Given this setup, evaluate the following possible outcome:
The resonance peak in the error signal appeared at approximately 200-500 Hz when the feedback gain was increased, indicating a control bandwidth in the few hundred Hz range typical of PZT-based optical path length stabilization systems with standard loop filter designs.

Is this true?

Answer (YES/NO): NO